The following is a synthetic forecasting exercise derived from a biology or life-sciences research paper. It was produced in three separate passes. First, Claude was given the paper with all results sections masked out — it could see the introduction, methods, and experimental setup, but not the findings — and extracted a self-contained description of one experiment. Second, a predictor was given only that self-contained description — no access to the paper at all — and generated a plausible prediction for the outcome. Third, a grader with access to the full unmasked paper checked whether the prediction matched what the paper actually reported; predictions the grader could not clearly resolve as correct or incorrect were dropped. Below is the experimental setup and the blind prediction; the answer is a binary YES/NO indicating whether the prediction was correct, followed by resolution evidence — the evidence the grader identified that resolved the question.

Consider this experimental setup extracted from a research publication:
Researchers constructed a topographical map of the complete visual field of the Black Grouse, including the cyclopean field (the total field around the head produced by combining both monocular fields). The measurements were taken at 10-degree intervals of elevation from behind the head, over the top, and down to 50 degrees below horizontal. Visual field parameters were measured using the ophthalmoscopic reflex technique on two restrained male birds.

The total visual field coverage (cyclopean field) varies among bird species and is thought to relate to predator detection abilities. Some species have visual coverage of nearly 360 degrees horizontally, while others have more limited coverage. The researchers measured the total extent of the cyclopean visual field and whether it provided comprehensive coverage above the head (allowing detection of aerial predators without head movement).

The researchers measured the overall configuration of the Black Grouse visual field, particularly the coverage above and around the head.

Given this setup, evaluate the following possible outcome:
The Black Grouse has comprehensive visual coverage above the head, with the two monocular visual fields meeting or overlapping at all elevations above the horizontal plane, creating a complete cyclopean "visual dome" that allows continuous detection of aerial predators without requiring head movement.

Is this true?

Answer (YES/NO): YES